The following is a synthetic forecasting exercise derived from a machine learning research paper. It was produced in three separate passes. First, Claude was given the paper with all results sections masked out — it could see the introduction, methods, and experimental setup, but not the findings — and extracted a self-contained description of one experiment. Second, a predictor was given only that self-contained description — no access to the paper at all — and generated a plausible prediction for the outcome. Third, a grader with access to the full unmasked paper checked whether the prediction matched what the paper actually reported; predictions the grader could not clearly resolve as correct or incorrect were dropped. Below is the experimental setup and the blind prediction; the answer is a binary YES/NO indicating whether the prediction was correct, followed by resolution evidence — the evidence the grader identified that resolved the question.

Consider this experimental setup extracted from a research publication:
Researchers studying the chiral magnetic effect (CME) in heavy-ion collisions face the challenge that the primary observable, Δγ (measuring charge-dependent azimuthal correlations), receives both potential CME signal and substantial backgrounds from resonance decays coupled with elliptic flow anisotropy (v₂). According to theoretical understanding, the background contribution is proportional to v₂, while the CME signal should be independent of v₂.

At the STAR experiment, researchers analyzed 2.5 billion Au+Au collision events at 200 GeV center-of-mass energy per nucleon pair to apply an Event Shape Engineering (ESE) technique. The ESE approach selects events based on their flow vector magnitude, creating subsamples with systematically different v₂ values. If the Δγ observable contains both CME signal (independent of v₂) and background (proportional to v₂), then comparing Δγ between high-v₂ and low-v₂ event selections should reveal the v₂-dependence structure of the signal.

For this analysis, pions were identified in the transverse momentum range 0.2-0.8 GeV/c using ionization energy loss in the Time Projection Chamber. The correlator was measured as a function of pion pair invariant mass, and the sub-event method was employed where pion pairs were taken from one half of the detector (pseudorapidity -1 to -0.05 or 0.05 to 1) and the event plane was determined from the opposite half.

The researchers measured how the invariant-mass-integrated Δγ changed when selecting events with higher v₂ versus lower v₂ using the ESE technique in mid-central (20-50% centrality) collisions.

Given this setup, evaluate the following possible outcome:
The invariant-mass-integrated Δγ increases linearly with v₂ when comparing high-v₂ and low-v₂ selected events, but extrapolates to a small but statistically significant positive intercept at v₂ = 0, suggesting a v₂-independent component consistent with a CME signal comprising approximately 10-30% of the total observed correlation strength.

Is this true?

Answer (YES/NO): NO